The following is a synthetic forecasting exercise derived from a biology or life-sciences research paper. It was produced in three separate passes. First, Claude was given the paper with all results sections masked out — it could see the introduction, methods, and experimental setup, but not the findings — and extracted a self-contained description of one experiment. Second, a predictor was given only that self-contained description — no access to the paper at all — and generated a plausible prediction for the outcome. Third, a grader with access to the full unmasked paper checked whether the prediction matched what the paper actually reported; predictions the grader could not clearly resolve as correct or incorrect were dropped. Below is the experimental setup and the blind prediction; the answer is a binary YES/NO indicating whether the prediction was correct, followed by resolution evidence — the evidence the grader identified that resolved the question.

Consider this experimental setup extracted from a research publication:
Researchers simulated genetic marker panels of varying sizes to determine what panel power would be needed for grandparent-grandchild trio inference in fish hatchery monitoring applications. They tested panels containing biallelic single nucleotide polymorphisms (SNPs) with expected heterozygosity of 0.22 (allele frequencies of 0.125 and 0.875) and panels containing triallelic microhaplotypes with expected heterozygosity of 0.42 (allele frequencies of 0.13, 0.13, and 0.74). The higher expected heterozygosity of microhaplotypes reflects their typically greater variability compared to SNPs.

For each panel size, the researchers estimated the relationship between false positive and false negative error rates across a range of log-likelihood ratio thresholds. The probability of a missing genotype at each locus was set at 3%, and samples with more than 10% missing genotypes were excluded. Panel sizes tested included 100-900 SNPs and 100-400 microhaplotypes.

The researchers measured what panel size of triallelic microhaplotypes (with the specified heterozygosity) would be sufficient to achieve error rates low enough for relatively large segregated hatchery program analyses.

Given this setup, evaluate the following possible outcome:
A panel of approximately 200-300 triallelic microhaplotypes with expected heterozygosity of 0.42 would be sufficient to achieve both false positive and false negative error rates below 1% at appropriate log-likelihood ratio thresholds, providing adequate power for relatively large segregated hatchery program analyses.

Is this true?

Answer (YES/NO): NO